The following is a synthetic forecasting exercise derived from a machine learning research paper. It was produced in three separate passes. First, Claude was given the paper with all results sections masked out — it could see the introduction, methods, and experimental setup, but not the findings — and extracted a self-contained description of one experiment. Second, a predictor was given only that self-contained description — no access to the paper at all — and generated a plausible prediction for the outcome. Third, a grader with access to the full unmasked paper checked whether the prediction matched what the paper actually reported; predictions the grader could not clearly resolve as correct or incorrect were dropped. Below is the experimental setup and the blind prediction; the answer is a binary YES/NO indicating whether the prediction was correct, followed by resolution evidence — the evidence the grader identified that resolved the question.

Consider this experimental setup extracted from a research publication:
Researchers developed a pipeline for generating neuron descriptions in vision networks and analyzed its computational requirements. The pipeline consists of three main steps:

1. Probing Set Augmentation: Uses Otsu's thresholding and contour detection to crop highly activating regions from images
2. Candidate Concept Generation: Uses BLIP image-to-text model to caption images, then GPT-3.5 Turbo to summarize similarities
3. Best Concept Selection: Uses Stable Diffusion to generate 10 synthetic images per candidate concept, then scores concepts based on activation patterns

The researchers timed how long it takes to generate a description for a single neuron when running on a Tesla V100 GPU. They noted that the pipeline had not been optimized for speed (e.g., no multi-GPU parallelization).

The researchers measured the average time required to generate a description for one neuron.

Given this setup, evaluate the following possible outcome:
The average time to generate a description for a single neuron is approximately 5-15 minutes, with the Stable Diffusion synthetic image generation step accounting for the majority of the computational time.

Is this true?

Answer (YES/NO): NO